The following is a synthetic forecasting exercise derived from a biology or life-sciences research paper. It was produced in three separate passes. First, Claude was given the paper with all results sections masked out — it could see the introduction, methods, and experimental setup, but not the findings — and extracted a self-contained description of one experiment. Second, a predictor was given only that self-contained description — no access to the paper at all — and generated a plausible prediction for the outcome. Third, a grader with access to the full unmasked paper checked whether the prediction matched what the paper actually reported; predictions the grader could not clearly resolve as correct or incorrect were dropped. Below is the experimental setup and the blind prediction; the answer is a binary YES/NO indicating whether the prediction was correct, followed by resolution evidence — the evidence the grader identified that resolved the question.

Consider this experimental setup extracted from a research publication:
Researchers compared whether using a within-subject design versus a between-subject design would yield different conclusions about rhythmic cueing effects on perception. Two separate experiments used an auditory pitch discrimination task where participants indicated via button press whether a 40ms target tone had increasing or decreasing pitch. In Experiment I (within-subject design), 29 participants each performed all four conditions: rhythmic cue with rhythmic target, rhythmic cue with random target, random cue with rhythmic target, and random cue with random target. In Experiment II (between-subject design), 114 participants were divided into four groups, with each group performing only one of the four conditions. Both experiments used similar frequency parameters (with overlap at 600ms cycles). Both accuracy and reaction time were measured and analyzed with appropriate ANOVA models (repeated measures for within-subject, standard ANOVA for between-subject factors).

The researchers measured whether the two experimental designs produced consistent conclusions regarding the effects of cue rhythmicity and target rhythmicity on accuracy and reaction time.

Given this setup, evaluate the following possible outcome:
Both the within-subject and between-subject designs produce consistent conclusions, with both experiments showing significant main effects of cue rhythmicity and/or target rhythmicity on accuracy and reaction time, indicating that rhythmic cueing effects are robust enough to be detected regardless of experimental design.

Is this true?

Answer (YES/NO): NO